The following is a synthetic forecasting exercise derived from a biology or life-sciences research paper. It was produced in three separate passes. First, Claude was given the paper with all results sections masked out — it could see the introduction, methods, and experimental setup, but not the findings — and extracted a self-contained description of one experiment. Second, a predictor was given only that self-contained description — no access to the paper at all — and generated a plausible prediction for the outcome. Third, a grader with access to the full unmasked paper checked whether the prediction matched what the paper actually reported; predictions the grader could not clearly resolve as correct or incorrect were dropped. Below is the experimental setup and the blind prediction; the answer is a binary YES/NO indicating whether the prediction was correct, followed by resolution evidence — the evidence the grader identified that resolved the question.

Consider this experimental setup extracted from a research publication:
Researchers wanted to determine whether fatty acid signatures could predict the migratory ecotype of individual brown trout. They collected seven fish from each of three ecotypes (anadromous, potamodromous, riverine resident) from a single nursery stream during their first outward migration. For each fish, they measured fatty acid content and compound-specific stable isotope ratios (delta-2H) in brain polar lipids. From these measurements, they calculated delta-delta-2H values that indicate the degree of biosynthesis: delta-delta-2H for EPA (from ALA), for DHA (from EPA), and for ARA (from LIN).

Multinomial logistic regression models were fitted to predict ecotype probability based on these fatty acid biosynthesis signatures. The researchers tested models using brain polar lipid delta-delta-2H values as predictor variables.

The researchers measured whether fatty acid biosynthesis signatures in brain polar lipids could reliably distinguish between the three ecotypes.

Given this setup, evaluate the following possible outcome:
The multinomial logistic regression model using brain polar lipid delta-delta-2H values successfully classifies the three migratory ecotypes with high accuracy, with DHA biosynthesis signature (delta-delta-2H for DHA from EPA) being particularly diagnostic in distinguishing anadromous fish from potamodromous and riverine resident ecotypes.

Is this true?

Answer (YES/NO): NO